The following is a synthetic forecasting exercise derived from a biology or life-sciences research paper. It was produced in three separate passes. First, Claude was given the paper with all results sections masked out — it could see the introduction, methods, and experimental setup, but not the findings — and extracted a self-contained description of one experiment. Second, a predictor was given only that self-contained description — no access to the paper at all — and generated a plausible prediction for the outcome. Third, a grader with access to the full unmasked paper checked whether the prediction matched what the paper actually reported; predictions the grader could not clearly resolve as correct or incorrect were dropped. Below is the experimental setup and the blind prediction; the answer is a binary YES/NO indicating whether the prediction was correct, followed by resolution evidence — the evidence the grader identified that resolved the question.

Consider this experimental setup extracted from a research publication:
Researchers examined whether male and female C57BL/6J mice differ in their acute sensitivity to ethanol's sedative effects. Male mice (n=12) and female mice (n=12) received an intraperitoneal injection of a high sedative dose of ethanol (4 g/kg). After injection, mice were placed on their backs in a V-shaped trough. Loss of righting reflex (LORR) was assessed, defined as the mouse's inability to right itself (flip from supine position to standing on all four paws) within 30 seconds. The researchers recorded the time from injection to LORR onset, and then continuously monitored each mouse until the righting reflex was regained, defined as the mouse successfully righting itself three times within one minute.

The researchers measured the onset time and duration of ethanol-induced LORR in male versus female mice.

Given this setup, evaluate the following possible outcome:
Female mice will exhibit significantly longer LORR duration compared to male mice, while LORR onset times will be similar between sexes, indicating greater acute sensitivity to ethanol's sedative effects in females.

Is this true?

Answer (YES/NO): NO